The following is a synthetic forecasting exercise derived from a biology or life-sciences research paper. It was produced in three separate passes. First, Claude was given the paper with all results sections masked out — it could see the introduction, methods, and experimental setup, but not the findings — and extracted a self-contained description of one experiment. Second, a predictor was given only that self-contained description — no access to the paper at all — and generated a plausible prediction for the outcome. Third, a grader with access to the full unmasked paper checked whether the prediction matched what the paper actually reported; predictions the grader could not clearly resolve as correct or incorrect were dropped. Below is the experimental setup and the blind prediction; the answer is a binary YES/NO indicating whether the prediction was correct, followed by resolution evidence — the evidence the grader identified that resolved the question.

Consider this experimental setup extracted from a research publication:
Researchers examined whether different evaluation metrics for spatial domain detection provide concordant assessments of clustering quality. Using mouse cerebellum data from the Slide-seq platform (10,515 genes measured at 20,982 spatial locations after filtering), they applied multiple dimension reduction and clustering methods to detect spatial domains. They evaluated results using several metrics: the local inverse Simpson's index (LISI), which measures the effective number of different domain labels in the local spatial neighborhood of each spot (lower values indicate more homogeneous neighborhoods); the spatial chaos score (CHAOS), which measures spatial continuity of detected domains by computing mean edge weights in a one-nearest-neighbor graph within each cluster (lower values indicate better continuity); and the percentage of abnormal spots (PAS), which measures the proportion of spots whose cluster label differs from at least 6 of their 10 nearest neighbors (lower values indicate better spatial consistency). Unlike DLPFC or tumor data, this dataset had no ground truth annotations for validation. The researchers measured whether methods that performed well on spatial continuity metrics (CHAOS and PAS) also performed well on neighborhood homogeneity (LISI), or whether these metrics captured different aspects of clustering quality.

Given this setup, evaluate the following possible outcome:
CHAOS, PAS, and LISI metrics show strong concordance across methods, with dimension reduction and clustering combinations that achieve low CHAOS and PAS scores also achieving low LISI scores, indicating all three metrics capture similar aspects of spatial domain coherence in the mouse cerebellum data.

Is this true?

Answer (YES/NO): YES